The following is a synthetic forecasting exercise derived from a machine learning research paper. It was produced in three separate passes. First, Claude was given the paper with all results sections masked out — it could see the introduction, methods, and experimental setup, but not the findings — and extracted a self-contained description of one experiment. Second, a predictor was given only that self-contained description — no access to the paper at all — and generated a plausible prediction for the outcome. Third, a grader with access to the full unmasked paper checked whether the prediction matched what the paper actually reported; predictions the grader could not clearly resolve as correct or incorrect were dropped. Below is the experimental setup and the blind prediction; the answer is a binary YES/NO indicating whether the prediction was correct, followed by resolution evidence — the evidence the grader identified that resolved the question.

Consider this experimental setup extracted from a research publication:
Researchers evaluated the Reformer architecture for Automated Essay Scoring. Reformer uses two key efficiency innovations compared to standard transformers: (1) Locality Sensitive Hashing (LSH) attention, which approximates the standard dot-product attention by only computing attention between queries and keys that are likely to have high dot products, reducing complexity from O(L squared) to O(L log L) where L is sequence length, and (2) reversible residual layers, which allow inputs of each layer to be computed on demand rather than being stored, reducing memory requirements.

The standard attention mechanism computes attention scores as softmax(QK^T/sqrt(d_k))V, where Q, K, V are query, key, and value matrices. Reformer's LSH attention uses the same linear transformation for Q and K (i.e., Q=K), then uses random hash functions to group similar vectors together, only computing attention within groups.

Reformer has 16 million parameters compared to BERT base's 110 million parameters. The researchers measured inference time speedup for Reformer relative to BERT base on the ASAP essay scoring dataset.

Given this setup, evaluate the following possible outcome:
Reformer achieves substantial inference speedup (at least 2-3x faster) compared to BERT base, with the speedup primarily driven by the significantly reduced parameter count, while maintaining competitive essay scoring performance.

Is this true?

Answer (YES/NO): NO